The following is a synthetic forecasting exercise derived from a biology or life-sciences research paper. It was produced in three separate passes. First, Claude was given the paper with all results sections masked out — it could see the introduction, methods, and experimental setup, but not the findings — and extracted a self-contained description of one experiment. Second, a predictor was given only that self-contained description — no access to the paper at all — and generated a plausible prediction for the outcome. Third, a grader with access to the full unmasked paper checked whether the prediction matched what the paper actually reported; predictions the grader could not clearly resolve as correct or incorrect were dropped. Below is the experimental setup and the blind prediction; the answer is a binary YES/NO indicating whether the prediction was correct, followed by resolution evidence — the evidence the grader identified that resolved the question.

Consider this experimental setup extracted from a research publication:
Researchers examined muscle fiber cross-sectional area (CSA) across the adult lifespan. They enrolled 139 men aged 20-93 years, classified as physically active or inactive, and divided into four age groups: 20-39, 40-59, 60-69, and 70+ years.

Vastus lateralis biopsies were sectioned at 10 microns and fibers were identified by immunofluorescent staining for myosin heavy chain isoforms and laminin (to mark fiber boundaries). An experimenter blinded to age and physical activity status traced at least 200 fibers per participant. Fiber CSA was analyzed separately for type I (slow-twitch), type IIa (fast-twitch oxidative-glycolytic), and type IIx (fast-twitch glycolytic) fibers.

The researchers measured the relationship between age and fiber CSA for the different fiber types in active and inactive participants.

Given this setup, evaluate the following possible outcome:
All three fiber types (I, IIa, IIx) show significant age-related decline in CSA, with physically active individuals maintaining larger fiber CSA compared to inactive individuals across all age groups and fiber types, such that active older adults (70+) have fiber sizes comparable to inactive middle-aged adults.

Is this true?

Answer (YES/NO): NO